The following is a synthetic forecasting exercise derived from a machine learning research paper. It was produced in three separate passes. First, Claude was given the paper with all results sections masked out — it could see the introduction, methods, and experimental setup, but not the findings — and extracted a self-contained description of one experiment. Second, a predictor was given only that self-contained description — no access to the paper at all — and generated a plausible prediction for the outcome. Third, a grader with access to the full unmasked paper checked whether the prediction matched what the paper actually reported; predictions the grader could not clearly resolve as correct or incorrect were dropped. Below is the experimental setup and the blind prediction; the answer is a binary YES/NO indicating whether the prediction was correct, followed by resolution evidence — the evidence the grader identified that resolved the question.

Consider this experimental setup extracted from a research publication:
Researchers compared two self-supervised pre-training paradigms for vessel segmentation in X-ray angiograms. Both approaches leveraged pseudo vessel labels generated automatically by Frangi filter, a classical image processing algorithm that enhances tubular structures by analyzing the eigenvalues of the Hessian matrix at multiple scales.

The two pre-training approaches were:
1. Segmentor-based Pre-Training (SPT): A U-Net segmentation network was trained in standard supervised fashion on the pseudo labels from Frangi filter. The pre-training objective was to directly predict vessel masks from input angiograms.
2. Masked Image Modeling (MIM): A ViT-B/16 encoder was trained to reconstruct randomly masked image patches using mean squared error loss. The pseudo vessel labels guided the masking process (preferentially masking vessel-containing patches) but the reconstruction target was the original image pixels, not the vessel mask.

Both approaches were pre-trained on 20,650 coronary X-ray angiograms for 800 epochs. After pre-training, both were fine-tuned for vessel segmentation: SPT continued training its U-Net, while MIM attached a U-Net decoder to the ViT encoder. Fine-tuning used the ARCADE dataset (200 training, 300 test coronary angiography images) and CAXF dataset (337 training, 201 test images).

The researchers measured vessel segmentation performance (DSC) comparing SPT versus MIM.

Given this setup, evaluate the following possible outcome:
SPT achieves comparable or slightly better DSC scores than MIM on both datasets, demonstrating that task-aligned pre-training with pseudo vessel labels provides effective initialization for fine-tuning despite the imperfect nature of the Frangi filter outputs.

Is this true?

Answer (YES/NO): NO